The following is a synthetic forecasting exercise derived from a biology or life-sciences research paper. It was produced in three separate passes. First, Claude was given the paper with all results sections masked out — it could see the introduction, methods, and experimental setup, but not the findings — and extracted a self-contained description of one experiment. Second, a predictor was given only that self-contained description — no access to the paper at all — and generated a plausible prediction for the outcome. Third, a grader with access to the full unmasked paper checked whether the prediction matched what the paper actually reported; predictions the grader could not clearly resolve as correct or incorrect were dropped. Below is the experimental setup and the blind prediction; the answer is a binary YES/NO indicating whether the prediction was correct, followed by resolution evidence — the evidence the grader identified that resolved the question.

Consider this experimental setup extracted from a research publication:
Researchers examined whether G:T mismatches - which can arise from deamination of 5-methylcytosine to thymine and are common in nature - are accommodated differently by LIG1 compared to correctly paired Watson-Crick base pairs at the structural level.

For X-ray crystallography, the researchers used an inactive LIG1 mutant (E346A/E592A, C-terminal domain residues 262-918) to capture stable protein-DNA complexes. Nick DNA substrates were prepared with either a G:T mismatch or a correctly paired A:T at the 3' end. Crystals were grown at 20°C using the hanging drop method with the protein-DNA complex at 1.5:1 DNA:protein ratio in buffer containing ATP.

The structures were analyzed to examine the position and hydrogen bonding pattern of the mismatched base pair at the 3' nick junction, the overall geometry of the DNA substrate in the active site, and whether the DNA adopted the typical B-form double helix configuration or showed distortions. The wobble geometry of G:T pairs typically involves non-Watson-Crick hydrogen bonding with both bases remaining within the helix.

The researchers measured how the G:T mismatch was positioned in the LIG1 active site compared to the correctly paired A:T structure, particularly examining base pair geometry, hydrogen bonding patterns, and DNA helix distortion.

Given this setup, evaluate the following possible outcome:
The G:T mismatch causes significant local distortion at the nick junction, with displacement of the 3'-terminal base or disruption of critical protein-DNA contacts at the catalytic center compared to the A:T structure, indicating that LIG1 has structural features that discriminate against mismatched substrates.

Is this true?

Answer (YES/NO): NO